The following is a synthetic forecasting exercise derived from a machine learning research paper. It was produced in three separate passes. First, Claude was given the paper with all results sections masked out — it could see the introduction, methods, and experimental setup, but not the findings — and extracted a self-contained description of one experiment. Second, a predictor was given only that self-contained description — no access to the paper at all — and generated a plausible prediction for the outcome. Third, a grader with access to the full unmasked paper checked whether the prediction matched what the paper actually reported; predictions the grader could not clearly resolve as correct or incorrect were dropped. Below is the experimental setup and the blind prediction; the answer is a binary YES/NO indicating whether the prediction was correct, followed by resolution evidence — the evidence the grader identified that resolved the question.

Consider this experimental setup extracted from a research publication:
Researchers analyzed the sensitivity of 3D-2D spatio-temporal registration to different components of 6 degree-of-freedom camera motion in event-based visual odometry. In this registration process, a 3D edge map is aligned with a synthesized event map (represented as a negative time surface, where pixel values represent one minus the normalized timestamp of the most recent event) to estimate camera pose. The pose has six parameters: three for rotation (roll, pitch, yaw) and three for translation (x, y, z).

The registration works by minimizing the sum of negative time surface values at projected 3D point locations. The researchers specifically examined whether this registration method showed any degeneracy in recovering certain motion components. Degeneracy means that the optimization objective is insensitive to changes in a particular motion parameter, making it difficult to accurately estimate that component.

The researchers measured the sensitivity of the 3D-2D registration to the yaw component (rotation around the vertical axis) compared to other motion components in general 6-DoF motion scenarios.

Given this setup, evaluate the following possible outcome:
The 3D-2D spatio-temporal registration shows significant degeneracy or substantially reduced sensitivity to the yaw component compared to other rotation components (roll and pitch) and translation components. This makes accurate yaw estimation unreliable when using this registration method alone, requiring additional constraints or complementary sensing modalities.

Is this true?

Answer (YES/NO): YES